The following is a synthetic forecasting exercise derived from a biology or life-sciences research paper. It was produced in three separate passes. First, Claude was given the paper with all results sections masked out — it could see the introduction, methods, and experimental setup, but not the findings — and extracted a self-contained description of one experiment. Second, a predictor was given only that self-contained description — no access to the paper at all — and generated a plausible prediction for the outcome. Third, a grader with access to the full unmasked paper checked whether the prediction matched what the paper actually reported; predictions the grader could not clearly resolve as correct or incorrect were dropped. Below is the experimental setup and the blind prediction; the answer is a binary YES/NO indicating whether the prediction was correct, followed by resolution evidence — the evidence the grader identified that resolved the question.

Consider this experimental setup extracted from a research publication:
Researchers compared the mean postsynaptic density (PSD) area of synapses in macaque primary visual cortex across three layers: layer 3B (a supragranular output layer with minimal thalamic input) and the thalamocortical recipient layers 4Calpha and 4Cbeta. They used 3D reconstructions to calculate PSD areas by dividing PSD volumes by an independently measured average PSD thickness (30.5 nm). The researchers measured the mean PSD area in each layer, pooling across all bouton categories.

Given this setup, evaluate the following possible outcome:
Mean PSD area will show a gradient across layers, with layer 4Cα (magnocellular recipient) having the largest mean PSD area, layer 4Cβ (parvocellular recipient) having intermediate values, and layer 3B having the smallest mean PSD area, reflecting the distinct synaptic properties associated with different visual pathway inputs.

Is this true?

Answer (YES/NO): NO